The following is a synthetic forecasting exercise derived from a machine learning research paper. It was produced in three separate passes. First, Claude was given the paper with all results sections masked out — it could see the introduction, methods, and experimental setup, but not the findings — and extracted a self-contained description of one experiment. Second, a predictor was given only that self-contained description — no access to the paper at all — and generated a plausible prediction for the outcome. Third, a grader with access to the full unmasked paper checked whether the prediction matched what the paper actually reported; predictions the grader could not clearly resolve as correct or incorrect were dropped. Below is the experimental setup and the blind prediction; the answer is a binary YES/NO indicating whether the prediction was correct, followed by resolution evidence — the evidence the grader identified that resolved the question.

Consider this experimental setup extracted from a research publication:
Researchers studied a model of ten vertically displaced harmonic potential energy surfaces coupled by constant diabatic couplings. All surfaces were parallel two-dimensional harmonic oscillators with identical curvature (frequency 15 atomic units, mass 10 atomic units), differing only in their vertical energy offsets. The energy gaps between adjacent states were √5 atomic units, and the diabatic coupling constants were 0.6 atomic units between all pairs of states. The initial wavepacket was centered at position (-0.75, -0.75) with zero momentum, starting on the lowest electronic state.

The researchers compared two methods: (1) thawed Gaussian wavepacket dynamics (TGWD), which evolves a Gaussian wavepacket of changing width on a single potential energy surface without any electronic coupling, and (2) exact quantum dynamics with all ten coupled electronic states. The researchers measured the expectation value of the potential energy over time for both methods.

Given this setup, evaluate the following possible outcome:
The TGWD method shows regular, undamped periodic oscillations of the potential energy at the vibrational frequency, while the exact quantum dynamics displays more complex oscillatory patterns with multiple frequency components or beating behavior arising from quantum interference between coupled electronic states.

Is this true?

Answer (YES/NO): NO